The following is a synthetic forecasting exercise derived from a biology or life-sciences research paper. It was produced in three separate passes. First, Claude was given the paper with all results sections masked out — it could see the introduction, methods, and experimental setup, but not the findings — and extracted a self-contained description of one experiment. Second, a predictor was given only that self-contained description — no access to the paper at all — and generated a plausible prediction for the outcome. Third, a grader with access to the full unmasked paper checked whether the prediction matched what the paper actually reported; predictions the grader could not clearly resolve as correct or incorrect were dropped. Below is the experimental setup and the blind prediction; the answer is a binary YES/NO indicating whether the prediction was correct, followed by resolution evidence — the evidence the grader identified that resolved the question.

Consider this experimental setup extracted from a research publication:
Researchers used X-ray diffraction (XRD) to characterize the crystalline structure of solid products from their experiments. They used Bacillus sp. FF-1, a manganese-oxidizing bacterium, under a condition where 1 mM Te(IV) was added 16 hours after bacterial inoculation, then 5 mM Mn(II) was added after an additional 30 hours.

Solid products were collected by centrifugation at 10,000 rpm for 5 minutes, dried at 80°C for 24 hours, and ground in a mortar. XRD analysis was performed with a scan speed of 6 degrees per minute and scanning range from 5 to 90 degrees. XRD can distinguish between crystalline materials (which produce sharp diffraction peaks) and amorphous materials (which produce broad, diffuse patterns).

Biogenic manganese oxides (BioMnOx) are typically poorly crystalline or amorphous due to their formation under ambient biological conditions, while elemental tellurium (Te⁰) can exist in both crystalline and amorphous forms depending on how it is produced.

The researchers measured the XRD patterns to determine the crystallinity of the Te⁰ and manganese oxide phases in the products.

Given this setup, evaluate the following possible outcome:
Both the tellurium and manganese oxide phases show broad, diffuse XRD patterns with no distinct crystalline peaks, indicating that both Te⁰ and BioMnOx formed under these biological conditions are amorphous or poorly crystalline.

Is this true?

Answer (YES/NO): NO